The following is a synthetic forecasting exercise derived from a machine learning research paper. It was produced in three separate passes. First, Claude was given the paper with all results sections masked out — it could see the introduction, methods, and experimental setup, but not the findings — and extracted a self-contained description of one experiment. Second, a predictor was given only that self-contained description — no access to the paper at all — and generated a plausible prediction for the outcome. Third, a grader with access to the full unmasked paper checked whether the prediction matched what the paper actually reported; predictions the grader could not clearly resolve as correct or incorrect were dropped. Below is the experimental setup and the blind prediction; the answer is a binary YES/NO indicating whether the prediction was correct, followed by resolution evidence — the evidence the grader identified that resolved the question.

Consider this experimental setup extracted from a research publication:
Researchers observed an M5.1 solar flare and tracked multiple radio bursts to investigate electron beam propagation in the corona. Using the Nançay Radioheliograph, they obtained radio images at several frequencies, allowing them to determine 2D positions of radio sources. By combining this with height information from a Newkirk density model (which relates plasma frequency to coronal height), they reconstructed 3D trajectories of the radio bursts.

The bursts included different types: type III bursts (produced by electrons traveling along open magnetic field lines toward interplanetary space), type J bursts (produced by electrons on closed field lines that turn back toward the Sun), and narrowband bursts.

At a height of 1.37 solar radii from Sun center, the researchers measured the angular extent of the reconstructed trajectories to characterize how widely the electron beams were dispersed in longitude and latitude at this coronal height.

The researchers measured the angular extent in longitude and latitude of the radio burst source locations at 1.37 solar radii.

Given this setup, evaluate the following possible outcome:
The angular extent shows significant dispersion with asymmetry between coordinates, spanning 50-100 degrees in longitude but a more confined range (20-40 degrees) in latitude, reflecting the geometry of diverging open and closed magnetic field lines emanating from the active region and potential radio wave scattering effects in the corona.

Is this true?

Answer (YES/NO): NO